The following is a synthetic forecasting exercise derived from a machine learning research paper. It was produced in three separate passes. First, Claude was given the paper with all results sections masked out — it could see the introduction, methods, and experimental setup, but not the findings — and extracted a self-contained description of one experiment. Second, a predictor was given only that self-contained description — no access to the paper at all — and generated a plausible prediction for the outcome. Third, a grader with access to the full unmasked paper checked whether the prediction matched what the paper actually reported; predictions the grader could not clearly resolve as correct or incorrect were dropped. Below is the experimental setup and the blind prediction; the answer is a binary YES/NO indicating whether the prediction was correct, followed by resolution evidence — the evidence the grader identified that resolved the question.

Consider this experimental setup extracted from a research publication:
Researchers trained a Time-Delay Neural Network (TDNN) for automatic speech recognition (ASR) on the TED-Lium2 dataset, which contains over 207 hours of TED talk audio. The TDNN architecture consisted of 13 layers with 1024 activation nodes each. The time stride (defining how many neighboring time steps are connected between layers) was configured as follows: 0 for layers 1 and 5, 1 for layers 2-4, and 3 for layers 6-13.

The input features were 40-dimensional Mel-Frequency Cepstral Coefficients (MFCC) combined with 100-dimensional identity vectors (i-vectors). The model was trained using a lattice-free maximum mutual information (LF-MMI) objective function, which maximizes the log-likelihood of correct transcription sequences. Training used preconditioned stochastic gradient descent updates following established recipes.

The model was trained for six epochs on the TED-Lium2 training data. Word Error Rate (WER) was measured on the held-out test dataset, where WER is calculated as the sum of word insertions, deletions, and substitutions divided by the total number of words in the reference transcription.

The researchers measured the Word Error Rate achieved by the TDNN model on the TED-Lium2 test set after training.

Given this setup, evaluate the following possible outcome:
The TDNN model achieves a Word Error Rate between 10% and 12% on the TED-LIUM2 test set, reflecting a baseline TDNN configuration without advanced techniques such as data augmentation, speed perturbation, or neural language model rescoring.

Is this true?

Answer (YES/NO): NO